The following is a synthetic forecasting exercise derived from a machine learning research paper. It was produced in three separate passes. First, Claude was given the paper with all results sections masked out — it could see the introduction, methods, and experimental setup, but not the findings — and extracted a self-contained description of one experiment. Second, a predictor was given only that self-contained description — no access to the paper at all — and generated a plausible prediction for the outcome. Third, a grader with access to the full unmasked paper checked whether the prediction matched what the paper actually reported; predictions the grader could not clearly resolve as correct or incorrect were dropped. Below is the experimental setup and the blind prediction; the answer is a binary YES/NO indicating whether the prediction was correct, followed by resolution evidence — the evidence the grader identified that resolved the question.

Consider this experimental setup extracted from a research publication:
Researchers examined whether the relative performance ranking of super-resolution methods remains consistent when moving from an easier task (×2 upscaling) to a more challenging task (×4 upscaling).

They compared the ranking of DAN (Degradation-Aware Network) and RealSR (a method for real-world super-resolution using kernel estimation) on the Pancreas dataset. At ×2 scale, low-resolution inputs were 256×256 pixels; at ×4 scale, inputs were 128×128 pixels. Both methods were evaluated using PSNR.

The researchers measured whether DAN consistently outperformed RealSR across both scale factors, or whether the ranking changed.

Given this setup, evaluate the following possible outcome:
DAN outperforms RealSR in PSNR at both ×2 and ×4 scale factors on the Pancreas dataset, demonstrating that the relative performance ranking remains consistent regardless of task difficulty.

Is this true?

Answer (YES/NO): YES